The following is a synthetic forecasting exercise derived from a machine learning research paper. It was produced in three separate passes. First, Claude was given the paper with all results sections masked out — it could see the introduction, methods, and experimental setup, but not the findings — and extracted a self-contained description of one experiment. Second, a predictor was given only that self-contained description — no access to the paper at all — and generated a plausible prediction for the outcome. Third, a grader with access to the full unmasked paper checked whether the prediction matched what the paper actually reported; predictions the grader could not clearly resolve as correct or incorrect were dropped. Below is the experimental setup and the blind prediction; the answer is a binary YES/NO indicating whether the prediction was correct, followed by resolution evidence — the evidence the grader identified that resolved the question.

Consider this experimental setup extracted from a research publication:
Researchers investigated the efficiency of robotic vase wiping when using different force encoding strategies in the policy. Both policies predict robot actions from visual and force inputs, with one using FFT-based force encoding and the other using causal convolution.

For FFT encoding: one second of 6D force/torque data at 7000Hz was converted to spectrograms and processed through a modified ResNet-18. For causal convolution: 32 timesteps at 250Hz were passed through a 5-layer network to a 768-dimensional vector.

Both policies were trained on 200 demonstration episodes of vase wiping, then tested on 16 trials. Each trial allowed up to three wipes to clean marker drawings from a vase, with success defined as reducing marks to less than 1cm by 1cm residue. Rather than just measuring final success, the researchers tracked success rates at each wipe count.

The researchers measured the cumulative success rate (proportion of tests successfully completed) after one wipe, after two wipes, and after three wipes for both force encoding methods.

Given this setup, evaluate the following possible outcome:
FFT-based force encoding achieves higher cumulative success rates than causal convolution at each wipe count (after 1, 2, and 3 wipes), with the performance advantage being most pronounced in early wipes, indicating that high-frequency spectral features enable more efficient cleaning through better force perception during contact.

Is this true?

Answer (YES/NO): NO